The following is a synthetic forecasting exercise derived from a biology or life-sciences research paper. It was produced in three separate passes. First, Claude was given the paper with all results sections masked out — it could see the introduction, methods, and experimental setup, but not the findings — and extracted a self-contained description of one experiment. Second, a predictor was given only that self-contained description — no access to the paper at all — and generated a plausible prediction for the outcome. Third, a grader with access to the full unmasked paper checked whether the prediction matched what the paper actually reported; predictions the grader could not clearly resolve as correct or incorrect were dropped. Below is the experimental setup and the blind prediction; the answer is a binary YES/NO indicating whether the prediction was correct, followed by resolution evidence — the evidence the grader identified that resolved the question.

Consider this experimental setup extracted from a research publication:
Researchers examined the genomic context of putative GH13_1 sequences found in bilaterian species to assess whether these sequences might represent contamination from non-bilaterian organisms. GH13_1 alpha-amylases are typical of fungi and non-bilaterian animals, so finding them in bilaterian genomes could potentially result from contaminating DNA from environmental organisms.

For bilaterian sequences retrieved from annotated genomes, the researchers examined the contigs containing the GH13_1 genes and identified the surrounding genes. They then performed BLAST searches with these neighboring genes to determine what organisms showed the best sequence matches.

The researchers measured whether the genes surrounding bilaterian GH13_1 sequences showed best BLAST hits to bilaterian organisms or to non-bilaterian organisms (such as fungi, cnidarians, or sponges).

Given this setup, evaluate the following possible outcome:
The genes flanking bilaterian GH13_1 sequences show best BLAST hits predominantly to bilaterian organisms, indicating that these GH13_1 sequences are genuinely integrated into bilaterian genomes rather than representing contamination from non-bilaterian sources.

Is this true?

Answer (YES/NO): YES